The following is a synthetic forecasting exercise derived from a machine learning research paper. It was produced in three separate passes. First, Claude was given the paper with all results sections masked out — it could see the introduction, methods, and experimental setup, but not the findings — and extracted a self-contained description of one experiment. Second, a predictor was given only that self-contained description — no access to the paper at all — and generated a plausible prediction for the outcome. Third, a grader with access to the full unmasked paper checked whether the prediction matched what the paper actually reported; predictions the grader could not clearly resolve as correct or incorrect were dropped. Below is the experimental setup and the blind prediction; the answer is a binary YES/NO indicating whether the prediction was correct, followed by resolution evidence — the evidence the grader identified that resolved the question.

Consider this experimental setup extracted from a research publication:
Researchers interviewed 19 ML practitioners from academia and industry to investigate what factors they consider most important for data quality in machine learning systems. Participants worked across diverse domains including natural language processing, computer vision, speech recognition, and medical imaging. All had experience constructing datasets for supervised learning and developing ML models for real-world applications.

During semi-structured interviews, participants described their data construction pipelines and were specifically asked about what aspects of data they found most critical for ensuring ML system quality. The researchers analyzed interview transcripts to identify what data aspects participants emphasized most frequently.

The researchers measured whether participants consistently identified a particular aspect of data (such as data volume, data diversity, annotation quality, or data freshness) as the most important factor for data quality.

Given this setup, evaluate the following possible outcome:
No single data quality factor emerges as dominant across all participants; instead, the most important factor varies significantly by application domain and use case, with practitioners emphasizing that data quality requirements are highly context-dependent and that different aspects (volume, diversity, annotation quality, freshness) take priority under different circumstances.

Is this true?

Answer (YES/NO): NO